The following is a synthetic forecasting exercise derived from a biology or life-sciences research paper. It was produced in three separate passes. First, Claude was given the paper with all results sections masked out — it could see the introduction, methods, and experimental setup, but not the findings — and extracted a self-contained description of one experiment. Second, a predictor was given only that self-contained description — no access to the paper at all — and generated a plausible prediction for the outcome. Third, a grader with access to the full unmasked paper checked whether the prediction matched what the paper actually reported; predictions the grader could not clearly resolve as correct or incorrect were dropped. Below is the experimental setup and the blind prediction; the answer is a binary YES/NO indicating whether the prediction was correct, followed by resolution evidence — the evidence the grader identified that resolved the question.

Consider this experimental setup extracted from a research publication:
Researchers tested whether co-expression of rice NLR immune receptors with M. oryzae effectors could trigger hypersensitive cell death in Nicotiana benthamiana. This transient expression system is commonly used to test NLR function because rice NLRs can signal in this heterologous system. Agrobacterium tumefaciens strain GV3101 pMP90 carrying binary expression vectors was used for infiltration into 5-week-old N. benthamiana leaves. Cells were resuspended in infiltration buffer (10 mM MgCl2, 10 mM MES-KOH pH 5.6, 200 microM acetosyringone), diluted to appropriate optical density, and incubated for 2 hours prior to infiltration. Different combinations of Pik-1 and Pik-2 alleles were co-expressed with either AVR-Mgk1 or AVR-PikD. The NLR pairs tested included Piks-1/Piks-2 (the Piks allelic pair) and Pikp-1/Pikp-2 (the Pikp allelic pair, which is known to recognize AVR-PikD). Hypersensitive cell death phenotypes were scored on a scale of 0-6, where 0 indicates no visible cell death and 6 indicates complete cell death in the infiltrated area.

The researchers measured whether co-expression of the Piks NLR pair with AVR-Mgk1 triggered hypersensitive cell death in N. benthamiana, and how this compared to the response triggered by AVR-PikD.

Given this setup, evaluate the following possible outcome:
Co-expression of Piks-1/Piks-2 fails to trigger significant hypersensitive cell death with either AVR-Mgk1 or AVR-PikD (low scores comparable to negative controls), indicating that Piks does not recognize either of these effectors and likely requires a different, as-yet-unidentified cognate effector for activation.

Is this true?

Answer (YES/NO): NO